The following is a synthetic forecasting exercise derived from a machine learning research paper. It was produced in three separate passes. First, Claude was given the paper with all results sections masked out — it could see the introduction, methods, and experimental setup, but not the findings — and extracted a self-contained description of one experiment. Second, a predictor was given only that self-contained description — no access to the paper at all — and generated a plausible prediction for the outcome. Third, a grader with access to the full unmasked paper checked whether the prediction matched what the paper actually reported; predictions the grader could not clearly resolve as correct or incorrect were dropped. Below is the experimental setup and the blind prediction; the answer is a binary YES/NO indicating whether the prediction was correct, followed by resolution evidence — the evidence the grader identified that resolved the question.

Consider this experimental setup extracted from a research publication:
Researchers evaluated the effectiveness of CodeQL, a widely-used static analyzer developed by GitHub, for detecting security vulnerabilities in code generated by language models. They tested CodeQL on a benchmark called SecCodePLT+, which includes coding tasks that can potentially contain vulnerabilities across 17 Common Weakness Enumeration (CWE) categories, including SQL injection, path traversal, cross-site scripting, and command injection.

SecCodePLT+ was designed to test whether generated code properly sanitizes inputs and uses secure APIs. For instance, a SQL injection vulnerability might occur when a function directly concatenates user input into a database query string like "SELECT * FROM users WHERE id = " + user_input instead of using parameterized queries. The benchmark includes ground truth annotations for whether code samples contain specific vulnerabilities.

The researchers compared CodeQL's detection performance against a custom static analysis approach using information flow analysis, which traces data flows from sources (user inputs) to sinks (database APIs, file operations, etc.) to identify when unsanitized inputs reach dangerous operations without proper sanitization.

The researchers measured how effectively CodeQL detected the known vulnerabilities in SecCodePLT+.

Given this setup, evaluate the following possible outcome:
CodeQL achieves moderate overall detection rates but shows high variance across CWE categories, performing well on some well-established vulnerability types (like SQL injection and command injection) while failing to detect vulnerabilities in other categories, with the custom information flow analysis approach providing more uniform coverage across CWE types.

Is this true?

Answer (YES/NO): NO